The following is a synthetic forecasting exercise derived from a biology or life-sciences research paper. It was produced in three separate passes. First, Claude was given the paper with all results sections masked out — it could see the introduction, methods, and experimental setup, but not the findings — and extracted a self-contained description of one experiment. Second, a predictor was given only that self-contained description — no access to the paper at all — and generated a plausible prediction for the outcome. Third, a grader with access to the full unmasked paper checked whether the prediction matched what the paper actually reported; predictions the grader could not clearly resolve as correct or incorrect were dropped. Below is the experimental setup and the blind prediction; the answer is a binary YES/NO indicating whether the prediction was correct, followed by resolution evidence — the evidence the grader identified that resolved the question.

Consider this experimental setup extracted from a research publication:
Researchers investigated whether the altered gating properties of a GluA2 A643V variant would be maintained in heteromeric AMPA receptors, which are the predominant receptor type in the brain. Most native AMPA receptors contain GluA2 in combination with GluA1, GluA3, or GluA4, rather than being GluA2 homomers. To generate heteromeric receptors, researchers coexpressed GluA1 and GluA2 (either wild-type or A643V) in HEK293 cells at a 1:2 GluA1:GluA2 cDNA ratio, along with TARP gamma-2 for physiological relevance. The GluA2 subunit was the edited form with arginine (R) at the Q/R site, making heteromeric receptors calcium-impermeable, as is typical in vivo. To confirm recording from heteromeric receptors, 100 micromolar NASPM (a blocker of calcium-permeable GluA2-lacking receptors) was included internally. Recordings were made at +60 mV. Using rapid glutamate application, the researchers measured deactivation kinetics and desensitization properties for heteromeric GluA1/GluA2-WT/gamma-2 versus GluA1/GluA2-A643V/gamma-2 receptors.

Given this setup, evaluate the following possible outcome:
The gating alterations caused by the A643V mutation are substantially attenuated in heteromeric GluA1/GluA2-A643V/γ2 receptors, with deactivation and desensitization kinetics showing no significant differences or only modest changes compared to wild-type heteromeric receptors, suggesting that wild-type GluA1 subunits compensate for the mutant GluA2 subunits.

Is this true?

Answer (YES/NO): NO